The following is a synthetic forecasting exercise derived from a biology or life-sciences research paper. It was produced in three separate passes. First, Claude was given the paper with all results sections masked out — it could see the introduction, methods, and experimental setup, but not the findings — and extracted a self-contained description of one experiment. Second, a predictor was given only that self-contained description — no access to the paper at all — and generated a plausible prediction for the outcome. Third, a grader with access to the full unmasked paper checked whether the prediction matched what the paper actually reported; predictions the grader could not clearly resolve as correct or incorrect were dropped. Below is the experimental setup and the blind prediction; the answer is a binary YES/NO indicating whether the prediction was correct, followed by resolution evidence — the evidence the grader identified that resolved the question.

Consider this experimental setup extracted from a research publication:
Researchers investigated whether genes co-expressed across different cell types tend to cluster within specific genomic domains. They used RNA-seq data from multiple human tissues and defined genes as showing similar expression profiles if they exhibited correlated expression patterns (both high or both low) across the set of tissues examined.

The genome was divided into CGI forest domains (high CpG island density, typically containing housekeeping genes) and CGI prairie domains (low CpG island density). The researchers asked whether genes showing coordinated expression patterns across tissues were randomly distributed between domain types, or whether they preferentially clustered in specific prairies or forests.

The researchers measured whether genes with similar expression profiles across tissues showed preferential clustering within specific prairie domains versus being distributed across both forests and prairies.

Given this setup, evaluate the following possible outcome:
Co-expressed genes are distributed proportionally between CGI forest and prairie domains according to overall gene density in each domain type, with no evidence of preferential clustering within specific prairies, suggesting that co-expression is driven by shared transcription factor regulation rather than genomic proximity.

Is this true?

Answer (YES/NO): NO